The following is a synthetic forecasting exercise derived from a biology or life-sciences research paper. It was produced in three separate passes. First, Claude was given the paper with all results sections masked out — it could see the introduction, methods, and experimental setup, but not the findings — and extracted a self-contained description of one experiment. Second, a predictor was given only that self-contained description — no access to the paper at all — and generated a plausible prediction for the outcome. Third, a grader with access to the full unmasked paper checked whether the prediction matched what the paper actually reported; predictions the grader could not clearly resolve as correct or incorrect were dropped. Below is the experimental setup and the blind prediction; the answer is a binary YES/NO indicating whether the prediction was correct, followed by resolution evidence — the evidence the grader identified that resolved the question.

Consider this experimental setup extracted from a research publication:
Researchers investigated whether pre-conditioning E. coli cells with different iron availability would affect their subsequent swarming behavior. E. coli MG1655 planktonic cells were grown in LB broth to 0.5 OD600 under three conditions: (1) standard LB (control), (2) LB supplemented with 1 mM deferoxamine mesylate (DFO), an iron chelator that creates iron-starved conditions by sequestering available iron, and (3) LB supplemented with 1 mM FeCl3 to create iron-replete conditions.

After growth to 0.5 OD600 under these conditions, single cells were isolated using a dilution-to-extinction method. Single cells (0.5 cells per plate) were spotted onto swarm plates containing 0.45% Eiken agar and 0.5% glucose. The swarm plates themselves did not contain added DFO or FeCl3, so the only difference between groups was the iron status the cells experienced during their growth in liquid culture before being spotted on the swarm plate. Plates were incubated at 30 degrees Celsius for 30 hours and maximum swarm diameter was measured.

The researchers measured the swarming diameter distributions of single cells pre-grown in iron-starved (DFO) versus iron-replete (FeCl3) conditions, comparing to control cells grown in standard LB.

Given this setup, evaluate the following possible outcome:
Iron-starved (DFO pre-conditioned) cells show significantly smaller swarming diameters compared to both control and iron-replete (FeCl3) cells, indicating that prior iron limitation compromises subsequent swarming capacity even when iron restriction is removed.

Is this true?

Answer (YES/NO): NO